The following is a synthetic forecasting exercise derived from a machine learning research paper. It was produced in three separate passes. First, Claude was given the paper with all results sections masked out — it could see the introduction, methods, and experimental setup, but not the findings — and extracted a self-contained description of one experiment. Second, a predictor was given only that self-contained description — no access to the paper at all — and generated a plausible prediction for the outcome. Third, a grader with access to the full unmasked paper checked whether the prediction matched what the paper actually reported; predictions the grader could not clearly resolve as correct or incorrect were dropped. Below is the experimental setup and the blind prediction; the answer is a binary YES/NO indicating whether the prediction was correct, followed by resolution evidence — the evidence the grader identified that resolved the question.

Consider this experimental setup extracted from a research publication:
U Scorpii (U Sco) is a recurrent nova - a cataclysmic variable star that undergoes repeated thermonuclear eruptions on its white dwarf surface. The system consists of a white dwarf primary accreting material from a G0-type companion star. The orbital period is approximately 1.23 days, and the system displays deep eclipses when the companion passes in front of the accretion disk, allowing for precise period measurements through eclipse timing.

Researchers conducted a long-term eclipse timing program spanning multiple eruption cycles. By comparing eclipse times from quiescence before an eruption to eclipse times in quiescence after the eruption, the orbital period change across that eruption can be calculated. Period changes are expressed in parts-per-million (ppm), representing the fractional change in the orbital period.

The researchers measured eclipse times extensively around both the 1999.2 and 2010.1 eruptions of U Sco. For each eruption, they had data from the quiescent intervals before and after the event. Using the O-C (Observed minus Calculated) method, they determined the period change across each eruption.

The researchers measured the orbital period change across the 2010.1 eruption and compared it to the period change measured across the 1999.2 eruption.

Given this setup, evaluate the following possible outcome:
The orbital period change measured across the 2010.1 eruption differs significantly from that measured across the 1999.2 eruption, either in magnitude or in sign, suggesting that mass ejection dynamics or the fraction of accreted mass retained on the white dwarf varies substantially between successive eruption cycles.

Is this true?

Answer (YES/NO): YES